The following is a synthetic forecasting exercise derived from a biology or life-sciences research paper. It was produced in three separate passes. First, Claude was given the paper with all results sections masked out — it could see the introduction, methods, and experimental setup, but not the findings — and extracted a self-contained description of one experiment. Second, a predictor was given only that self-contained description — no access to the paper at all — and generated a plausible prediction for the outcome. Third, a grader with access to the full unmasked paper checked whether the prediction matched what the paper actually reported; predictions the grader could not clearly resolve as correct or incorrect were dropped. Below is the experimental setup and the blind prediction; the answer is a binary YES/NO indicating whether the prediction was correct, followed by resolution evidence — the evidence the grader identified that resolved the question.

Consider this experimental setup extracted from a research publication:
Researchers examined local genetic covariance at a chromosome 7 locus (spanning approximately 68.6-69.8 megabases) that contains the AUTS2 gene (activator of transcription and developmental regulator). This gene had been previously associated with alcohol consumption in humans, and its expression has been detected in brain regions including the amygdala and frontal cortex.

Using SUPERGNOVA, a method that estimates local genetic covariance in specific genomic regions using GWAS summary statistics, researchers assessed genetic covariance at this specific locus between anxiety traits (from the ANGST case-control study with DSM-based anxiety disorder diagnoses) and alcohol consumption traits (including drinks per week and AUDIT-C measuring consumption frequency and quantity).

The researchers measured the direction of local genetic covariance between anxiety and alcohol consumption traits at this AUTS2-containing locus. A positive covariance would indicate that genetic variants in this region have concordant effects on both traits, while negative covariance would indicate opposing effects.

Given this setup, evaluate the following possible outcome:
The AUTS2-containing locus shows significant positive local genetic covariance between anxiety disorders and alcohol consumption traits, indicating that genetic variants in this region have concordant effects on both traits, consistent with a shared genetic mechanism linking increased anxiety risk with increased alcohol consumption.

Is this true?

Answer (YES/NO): NO